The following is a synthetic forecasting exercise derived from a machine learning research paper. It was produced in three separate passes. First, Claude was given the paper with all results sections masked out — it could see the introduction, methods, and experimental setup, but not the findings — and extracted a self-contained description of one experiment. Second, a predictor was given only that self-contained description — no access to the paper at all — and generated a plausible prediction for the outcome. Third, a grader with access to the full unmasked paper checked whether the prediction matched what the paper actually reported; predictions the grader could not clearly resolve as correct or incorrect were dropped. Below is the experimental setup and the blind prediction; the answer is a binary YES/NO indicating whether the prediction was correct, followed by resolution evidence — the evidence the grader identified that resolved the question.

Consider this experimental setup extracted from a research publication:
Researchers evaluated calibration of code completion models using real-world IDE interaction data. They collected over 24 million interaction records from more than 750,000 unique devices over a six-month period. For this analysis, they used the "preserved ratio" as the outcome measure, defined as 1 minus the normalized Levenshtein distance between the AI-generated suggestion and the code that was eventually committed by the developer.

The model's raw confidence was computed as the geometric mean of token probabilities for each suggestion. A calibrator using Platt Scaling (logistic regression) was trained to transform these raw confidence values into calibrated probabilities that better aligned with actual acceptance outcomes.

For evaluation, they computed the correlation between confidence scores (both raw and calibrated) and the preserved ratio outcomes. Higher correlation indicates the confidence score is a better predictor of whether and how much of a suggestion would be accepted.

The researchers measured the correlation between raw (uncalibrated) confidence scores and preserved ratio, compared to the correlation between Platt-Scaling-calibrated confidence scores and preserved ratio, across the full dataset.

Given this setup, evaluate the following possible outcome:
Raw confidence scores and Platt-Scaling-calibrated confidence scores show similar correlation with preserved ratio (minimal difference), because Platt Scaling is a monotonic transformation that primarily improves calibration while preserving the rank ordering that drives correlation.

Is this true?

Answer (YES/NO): NO